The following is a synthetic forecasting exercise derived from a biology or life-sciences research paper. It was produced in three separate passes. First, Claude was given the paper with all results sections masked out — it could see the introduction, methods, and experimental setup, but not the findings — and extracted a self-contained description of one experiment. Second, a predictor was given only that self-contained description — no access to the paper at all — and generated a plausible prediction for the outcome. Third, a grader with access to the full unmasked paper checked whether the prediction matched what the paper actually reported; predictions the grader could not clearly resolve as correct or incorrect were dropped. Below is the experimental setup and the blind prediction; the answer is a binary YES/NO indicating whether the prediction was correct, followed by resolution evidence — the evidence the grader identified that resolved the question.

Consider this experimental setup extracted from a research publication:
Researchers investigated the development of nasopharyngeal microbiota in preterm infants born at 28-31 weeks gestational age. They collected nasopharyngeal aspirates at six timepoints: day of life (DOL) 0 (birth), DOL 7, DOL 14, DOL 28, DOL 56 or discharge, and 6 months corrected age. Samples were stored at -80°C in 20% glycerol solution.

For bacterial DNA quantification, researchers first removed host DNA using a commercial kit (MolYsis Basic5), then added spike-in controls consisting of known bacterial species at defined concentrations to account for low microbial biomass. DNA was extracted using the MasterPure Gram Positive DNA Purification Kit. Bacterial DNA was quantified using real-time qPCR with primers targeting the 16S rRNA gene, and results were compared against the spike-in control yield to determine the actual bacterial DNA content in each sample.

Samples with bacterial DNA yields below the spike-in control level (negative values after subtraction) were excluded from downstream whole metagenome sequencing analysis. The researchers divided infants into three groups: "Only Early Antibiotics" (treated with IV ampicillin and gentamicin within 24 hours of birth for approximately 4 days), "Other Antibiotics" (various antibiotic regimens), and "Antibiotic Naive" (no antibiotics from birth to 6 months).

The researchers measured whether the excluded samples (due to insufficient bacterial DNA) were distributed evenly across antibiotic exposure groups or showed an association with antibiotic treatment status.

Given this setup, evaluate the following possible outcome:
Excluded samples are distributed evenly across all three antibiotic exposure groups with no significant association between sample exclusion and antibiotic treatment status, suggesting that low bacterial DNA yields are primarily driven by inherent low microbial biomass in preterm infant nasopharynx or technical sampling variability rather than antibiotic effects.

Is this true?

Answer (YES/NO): NO